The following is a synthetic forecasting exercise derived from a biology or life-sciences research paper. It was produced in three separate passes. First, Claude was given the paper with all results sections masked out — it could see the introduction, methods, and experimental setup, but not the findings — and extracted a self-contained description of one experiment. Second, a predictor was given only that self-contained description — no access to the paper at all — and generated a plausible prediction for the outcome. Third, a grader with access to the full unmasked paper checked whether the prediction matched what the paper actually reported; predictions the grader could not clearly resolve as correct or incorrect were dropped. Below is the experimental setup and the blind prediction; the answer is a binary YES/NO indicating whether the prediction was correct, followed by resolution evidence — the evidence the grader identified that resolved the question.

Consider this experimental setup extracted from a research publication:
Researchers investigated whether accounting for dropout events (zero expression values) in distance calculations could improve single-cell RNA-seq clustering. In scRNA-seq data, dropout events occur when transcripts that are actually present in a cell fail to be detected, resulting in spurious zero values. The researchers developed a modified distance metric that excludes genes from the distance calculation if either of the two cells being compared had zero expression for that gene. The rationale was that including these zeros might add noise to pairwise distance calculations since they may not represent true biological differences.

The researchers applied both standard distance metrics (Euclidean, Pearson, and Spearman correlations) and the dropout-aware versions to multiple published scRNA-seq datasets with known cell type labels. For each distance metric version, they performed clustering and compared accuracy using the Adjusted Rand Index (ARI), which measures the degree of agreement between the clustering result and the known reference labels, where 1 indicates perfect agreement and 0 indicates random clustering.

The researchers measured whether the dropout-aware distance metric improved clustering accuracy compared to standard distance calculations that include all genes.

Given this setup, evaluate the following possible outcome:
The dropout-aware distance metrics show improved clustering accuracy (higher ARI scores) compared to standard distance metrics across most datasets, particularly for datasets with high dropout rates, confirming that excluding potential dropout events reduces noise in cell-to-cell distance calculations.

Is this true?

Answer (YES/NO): NO